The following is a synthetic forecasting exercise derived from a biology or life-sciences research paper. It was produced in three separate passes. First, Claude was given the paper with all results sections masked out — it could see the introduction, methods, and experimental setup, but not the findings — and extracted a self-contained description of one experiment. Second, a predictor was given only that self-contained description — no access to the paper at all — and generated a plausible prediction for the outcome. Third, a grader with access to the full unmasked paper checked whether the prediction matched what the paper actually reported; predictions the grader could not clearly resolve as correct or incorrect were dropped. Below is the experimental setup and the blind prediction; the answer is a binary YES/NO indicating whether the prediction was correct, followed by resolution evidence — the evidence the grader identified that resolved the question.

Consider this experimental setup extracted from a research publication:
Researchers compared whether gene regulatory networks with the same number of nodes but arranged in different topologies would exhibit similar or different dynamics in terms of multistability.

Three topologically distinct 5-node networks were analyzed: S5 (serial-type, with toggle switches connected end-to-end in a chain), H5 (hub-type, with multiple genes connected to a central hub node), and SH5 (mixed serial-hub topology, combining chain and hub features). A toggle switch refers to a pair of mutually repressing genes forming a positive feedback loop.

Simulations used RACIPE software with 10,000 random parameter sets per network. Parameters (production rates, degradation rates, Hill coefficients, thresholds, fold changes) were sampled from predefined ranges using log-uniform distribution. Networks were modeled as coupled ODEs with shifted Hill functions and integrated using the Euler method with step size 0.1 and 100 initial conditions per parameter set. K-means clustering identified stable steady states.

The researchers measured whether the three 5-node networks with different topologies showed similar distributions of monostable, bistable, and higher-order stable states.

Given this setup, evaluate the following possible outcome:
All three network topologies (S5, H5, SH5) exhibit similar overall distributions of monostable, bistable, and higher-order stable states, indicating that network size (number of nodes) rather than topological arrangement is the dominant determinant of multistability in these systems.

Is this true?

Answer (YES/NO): NO